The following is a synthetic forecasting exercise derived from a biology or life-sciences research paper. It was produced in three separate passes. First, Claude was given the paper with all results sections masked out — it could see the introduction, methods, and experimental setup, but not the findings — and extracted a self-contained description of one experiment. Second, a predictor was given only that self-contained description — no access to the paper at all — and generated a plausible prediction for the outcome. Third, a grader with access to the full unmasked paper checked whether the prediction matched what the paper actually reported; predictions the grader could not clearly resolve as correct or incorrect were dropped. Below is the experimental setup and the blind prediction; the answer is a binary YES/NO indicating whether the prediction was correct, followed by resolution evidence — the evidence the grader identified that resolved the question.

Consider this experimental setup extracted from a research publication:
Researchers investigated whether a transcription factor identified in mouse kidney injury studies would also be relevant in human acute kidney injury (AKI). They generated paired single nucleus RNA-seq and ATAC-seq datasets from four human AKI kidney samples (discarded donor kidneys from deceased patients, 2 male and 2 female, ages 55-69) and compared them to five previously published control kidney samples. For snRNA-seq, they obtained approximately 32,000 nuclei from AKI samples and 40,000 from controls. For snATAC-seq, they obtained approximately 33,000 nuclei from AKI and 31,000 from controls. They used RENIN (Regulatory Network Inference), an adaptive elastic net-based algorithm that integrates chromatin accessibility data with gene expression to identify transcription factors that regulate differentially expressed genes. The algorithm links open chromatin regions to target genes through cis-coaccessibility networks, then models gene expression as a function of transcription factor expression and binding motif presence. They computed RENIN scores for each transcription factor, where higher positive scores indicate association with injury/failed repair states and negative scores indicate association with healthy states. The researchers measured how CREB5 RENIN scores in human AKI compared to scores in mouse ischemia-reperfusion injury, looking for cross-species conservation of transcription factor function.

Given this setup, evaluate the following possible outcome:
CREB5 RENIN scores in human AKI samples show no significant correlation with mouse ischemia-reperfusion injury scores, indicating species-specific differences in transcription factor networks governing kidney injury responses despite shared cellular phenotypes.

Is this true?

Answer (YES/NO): NO